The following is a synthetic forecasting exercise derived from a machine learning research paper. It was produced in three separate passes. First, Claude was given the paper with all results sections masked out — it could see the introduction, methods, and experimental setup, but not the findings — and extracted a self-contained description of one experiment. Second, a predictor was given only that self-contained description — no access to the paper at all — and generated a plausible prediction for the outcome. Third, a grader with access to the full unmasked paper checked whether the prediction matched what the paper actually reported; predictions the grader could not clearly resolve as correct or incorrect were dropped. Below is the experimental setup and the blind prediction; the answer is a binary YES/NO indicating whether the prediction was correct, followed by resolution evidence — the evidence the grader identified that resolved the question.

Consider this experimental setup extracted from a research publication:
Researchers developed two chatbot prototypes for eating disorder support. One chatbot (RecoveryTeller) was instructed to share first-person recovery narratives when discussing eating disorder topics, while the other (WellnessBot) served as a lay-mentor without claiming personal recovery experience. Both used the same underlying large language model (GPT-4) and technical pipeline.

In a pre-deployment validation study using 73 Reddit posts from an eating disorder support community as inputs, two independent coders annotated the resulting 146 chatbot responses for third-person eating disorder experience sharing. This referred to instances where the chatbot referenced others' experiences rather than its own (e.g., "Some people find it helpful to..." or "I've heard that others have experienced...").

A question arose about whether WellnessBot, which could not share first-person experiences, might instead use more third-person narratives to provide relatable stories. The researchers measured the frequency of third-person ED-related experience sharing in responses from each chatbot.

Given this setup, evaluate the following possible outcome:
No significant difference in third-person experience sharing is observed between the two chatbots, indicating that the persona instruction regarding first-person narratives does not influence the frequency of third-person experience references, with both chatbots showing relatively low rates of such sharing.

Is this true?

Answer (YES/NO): YES